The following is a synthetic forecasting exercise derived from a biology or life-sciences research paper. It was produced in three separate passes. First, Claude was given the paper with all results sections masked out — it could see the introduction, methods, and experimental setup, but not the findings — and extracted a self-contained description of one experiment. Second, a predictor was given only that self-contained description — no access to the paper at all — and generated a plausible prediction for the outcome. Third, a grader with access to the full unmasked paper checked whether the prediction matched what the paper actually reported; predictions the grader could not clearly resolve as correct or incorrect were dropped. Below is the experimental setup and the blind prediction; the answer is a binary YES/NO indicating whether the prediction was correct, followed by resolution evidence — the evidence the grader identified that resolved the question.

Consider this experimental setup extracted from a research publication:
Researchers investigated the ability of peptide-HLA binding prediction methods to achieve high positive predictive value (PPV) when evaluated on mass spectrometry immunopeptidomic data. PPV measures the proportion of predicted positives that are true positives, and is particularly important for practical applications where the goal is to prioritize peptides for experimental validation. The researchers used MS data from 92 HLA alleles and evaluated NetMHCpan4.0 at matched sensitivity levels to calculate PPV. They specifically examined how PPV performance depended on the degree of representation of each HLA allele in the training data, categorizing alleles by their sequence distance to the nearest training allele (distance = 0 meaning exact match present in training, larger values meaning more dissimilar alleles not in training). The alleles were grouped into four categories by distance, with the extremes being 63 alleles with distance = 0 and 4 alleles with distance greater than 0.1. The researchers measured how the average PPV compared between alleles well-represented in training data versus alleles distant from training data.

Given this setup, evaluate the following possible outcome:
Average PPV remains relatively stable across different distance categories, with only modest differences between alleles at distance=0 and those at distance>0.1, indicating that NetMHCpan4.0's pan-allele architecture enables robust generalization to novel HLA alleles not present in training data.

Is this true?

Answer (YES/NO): NO